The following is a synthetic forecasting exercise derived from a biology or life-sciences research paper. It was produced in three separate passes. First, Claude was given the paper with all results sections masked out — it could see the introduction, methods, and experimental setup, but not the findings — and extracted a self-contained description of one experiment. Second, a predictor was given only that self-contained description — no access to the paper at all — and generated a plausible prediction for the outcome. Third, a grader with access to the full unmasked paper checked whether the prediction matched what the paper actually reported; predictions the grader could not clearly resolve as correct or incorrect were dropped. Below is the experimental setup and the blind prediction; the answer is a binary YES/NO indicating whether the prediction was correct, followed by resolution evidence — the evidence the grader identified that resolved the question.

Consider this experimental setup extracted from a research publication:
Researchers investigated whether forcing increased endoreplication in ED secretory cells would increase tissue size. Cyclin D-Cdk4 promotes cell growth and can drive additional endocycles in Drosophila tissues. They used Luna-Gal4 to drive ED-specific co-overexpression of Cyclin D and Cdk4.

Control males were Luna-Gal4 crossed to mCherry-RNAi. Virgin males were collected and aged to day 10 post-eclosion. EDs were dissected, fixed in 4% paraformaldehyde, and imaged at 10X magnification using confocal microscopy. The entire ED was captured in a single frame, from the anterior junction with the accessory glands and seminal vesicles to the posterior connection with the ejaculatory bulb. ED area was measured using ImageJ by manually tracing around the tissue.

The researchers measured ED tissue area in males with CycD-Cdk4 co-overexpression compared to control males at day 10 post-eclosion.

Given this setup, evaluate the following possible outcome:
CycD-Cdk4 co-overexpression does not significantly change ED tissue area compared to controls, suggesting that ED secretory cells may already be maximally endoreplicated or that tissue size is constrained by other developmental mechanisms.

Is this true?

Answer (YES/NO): NO